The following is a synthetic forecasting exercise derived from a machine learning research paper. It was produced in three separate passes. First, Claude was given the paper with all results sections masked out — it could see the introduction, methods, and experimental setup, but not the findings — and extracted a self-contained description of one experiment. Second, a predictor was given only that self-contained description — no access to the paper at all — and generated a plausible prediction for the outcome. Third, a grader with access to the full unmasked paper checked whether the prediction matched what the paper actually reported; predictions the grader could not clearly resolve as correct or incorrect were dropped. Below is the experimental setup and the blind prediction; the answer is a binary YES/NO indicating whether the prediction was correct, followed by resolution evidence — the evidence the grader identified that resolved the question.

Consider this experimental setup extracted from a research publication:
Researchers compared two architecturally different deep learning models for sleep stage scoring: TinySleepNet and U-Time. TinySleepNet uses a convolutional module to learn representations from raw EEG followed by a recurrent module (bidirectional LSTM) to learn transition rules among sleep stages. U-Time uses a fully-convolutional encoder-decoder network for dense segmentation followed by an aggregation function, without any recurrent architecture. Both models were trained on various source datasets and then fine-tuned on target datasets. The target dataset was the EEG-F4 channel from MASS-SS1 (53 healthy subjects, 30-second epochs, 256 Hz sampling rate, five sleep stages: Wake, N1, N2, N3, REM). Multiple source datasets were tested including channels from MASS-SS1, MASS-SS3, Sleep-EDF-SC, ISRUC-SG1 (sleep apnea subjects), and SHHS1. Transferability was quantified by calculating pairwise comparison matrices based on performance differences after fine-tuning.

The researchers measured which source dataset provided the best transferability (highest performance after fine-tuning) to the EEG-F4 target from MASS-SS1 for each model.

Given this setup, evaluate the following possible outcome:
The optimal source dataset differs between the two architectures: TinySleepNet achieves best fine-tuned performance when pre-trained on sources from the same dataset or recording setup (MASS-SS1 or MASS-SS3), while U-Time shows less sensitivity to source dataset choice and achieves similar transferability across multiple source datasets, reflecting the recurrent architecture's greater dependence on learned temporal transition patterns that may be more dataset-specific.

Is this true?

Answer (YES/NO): NO